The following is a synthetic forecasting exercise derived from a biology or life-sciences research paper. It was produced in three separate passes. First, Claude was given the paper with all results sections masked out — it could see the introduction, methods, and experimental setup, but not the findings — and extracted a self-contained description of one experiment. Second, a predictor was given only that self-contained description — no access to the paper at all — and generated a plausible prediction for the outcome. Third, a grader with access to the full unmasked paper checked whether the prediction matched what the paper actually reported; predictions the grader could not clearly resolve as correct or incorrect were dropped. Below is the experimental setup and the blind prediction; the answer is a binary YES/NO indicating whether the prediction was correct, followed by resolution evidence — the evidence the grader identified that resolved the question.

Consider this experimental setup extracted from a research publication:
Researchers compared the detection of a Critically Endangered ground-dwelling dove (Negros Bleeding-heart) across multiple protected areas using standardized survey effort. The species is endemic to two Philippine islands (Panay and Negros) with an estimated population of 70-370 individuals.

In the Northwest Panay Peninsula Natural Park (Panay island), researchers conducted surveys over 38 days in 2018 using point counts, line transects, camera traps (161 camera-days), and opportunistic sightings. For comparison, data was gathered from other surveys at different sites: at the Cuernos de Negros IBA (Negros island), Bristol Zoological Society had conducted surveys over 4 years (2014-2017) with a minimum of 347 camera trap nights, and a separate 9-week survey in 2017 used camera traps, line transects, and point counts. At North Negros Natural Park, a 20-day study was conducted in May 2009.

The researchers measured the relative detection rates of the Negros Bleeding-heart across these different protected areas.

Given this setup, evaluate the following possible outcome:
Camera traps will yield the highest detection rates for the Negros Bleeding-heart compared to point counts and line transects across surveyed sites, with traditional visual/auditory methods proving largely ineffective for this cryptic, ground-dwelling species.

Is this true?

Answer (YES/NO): NO